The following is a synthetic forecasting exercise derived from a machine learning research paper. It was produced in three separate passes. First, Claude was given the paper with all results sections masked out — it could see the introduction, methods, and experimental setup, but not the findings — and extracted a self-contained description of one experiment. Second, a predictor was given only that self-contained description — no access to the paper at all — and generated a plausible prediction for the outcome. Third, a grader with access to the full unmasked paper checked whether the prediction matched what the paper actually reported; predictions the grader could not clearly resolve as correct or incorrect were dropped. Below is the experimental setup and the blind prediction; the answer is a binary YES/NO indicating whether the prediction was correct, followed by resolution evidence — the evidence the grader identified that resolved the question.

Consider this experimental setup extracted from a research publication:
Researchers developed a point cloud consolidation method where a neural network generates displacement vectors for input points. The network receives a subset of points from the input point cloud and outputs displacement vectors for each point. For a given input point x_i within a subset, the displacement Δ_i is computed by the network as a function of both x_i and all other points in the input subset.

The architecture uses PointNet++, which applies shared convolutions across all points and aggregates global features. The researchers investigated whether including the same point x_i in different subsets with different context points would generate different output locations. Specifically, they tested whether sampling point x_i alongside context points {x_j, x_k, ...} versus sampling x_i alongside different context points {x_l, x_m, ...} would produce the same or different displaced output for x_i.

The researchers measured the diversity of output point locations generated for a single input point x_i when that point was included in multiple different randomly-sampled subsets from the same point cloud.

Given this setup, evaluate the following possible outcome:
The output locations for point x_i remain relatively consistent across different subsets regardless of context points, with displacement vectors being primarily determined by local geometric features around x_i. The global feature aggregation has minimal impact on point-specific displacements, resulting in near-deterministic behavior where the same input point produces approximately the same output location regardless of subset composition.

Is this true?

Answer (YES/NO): NO